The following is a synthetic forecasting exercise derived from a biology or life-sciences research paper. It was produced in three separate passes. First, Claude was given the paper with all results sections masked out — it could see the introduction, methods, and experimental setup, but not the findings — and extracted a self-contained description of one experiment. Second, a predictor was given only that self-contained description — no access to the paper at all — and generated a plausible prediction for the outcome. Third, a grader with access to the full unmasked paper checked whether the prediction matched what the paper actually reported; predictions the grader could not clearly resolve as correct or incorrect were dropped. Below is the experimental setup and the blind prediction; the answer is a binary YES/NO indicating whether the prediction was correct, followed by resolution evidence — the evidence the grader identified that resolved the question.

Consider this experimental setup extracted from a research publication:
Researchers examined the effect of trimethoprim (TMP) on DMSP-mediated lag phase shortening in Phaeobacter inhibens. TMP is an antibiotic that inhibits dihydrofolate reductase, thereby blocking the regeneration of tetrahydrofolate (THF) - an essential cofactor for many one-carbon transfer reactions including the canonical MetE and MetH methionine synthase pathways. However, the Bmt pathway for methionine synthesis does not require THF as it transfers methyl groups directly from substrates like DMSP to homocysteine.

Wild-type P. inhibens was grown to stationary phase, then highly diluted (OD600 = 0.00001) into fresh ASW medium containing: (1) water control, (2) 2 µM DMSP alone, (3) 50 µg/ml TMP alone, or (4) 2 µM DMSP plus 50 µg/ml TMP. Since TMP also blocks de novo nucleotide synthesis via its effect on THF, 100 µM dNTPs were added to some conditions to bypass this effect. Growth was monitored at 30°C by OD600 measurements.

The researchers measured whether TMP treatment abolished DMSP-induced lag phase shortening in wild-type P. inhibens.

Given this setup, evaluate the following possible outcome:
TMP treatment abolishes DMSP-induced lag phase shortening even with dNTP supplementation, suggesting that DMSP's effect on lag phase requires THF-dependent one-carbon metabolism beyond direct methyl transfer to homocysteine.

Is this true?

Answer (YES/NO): NO